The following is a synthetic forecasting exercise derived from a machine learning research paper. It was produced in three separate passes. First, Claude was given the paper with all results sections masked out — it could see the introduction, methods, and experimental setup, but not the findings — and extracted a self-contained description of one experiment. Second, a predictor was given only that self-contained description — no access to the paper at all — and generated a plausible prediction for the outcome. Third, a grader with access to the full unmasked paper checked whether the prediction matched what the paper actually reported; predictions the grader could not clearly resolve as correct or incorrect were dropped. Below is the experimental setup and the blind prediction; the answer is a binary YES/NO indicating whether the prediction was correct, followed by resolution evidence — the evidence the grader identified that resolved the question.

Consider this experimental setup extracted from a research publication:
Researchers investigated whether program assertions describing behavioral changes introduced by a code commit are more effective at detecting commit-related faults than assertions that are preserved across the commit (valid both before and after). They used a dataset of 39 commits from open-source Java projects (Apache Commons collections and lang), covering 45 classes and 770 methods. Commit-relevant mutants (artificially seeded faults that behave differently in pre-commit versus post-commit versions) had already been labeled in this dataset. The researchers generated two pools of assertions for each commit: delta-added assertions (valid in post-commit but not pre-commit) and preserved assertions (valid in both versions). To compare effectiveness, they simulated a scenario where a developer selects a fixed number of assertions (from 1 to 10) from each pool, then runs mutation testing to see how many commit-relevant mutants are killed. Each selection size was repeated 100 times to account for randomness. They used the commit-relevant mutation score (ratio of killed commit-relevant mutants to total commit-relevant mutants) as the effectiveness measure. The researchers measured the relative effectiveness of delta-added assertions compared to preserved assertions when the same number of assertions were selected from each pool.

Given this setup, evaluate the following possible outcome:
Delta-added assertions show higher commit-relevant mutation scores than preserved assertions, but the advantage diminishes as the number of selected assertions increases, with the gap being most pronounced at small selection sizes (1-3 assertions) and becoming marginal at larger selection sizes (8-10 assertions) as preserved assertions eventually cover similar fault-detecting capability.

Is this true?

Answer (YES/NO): NO